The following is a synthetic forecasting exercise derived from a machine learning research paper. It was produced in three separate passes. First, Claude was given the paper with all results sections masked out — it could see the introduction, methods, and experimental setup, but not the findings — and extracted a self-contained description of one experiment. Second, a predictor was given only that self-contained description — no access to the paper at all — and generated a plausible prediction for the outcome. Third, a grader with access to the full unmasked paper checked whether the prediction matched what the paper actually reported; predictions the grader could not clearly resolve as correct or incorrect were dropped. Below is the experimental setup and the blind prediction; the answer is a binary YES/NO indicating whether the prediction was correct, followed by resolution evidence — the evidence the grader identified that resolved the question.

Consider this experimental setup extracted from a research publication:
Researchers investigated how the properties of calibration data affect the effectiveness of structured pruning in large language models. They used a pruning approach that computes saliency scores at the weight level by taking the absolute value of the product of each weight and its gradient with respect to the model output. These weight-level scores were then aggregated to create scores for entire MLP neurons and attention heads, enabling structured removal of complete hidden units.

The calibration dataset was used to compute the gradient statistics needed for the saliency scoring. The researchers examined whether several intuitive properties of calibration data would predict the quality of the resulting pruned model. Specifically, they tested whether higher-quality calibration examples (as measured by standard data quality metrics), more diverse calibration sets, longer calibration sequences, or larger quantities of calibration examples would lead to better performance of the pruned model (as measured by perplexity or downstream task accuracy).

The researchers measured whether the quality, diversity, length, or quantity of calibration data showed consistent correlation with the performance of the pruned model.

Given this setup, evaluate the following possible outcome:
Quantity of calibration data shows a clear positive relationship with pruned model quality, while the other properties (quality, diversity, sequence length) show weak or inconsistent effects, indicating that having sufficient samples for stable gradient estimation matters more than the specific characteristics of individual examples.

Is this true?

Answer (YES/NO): NO